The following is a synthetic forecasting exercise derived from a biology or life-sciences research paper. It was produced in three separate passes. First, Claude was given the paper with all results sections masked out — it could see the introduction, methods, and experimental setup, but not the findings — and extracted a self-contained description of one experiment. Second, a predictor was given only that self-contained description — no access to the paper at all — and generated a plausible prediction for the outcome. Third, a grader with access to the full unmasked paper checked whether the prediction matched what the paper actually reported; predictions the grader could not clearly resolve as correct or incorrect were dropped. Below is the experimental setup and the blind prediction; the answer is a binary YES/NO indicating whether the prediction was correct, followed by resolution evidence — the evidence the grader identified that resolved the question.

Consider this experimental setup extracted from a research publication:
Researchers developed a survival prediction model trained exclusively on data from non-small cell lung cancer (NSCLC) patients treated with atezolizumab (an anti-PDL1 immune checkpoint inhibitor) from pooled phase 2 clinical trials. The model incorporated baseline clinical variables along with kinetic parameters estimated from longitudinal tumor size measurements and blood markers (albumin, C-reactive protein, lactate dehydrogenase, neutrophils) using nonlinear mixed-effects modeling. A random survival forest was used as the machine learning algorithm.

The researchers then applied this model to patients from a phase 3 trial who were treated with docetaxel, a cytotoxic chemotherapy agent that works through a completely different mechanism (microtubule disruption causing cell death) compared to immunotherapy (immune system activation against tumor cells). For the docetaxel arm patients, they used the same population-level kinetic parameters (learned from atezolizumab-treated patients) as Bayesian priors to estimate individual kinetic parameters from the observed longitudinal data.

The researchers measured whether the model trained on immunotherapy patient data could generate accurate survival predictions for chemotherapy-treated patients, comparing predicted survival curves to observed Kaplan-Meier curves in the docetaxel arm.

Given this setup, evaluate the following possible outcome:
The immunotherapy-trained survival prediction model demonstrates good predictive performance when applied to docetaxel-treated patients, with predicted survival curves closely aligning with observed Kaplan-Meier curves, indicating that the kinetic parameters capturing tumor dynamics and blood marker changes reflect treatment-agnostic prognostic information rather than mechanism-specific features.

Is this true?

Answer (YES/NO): YES